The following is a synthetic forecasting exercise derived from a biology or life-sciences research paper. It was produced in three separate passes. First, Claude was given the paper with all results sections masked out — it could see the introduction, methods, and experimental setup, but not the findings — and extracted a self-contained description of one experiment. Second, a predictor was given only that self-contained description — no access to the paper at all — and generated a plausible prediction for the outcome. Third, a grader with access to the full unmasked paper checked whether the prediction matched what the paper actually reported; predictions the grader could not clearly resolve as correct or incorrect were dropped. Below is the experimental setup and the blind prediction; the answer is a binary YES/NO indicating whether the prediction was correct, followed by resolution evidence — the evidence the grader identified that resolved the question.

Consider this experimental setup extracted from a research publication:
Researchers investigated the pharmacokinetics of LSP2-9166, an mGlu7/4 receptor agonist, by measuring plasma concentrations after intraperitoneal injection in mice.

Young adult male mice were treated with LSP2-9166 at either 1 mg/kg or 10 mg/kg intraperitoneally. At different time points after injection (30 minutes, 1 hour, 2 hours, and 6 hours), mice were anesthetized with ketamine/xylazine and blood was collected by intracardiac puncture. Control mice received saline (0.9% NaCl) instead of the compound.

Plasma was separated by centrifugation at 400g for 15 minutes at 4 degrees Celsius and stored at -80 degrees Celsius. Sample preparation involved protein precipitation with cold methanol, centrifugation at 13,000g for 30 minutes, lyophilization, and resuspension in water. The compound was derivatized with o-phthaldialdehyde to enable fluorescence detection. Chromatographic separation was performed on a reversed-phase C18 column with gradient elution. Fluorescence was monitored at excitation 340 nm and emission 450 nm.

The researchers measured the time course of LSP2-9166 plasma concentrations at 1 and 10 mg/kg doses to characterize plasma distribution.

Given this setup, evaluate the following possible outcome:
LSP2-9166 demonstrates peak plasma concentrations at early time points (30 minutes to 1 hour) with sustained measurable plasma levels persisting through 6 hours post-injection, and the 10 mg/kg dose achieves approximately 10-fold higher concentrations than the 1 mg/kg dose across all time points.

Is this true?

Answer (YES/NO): NO